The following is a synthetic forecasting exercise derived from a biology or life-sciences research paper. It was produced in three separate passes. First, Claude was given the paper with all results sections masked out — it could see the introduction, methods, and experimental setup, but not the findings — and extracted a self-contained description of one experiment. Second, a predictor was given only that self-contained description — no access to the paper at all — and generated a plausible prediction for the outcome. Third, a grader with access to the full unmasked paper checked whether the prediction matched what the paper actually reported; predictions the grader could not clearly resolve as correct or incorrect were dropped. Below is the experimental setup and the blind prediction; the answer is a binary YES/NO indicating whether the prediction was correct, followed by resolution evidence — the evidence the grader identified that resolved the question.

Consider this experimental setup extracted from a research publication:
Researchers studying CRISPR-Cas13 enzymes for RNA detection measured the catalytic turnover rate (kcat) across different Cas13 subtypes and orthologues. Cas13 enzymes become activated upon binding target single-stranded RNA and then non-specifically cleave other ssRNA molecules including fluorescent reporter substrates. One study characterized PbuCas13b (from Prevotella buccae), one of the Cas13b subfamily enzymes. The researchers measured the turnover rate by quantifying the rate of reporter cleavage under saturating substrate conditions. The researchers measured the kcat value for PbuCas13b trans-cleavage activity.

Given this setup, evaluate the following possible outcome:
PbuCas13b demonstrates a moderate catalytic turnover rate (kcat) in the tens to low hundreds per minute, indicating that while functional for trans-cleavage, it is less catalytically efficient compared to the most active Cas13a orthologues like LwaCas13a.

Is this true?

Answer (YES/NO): NO